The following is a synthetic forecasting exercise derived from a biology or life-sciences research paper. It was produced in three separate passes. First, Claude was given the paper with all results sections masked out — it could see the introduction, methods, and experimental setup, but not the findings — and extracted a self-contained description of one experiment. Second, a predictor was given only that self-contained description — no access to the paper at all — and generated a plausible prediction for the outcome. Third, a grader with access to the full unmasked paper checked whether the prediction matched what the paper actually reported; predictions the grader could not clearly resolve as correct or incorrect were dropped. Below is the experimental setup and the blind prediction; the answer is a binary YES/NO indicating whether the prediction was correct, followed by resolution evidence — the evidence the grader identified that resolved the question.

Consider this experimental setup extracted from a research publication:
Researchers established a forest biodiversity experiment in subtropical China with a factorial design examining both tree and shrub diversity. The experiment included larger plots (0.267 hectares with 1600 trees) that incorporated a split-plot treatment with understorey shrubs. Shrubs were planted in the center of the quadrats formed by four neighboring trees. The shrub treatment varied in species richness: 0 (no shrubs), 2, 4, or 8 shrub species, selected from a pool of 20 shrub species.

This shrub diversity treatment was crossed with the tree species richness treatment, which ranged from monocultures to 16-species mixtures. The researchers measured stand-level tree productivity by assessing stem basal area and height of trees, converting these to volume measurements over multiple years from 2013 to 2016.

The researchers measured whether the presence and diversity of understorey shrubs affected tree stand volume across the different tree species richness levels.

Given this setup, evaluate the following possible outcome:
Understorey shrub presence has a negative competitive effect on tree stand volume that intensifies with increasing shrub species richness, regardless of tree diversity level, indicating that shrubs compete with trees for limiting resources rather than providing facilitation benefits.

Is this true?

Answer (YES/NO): NO